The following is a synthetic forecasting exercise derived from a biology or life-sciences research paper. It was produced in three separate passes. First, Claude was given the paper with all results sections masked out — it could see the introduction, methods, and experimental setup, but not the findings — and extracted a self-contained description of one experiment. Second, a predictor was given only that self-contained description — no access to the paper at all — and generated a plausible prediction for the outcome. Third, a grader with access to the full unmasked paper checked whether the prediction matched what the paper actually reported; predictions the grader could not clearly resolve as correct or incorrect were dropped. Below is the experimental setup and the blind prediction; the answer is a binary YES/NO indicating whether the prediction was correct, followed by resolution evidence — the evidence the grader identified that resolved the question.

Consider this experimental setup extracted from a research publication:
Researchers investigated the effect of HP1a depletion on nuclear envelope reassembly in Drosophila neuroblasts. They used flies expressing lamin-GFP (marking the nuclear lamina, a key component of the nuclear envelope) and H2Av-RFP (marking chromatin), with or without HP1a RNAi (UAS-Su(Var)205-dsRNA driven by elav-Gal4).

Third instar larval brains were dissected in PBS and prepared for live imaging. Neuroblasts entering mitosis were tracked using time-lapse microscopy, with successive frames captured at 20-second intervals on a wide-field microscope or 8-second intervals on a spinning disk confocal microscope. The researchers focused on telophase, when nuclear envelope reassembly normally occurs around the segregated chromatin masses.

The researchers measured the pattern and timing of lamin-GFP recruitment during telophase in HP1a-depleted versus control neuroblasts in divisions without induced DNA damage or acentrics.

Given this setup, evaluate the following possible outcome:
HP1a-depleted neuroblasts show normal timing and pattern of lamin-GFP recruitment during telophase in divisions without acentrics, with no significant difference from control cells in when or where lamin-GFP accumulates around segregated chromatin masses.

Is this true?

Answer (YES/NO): NO